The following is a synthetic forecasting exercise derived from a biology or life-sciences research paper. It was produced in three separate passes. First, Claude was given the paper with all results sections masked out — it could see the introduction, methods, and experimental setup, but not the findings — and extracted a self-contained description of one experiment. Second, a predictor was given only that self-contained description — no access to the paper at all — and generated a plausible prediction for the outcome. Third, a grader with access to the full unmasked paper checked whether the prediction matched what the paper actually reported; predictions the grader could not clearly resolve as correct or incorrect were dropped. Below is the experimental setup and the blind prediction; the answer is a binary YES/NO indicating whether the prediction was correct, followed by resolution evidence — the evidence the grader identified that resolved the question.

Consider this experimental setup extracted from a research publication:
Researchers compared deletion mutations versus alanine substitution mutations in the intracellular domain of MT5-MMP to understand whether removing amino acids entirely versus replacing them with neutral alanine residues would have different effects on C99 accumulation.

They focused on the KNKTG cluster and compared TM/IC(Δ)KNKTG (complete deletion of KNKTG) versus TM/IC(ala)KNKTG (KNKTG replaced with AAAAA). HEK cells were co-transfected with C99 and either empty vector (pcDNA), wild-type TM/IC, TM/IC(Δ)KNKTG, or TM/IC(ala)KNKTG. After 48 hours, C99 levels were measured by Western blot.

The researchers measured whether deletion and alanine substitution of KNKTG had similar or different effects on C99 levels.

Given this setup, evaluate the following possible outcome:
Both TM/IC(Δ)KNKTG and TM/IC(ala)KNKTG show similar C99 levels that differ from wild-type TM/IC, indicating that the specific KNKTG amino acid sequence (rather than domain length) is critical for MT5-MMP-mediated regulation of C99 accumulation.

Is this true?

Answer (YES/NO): NO